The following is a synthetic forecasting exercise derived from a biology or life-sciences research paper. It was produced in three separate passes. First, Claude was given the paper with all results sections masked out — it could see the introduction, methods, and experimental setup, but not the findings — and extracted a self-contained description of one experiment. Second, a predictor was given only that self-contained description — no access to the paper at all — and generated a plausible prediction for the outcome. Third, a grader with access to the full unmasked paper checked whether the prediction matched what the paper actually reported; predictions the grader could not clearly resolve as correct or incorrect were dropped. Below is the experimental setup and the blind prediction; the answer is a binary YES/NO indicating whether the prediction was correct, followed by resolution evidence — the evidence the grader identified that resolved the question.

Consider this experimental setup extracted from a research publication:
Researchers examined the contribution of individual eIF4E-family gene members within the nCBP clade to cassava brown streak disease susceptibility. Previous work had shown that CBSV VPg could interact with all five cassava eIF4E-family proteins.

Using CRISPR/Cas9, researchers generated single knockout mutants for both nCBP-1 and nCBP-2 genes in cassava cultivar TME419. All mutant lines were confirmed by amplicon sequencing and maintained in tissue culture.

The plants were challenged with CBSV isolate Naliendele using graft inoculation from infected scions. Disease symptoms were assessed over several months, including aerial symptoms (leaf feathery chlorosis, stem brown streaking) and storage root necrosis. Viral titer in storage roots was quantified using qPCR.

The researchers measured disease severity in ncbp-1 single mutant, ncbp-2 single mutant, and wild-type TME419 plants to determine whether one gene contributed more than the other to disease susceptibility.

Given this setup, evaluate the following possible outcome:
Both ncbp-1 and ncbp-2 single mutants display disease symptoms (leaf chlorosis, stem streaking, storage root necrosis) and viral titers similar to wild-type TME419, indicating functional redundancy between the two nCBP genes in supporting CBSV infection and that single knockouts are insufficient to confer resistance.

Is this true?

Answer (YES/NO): NO